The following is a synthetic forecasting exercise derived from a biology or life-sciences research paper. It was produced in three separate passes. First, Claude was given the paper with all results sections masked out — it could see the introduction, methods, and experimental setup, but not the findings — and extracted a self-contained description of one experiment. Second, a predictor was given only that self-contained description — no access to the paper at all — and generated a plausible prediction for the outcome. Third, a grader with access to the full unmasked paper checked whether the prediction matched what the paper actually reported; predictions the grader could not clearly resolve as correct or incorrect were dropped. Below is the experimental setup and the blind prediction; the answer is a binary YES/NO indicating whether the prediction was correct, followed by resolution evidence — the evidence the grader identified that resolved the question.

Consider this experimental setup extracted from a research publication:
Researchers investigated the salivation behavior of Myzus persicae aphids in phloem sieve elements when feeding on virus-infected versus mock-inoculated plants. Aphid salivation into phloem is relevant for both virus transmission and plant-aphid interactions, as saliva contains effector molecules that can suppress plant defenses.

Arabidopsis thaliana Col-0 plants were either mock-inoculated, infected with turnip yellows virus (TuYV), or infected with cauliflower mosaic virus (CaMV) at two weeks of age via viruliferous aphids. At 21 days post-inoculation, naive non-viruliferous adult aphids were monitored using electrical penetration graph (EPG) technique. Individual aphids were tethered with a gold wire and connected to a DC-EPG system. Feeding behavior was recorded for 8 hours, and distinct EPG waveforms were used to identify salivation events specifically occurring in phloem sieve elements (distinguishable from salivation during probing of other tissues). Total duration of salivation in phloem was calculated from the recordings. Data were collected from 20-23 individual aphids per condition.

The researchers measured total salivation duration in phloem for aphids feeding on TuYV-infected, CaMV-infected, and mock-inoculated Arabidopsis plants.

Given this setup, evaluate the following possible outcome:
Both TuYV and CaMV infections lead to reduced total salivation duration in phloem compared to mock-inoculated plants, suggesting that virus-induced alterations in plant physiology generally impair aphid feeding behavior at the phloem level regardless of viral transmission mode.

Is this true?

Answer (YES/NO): NO